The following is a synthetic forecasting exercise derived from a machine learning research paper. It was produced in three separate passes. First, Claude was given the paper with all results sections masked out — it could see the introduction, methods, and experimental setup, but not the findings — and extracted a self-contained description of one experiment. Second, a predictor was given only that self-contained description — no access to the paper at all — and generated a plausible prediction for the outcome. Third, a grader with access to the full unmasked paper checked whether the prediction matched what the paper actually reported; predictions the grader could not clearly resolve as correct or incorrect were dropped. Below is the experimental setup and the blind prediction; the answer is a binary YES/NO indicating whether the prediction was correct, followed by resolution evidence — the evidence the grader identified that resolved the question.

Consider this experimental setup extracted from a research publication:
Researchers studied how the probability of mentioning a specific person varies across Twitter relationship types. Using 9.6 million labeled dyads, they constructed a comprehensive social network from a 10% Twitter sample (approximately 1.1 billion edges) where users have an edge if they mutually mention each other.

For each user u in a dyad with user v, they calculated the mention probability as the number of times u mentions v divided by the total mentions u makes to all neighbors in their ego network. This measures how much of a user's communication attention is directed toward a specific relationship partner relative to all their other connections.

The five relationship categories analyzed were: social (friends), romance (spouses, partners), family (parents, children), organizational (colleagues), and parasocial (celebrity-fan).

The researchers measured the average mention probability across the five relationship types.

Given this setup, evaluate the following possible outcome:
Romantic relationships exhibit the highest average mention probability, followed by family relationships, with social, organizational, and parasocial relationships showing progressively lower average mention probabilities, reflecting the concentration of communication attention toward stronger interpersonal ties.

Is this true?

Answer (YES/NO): NO